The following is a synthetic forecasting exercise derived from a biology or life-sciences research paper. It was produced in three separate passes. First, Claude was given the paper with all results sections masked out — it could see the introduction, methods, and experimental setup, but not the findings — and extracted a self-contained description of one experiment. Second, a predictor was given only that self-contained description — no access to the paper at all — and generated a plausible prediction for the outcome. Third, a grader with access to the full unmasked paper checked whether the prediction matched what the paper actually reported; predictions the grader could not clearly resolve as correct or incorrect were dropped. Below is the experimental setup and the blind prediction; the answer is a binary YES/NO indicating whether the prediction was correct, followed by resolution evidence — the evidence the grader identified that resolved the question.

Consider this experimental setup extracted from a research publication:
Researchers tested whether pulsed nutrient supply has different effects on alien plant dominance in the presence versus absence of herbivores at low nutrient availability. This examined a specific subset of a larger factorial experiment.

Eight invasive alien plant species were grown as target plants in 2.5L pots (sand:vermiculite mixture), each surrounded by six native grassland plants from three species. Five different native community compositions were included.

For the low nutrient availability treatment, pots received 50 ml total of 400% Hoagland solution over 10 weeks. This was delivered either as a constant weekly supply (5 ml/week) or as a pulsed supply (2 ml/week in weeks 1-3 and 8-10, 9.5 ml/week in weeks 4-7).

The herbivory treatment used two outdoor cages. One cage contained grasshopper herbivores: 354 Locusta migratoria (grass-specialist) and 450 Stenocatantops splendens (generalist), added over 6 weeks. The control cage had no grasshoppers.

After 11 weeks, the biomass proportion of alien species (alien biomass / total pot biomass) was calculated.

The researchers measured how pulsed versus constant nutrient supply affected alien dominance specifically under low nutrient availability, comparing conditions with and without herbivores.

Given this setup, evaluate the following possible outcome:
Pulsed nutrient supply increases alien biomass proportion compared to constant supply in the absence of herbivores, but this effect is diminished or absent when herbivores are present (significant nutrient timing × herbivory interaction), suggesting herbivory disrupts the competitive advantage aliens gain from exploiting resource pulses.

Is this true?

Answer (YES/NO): NO